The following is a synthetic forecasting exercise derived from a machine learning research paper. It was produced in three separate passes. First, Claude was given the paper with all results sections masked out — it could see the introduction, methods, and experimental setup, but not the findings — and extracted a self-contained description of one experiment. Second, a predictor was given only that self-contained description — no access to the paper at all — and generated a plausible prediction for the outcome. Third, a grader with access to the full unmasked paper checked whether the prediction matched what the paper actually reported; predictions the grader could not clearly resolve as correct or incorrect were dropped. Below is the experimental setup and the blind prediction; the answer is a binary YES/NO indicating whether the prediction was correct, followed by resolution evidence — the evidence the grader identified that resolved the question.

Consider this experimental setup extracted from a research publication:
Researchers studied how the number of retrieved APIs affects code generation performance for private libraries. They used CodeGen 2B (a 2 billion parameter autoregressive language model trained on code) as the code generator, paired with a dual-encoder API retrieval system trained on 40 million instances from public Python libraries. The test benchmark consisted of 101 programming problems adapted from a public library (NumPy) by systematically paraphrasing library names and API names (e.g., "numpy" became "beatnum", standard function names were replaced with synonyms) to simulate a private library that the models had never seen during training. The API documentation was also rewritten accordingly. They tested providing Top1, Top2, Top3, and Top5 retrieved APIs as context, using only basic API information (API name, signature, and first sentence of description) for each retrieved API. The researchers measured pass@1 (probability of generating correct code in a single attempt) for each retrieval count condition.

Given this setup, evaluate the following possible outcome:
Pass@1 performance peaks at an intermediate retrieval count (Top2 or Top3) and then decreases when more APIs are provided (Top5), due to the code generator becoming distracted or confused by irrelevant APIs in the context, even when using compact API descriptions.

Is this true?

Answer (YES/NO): NO